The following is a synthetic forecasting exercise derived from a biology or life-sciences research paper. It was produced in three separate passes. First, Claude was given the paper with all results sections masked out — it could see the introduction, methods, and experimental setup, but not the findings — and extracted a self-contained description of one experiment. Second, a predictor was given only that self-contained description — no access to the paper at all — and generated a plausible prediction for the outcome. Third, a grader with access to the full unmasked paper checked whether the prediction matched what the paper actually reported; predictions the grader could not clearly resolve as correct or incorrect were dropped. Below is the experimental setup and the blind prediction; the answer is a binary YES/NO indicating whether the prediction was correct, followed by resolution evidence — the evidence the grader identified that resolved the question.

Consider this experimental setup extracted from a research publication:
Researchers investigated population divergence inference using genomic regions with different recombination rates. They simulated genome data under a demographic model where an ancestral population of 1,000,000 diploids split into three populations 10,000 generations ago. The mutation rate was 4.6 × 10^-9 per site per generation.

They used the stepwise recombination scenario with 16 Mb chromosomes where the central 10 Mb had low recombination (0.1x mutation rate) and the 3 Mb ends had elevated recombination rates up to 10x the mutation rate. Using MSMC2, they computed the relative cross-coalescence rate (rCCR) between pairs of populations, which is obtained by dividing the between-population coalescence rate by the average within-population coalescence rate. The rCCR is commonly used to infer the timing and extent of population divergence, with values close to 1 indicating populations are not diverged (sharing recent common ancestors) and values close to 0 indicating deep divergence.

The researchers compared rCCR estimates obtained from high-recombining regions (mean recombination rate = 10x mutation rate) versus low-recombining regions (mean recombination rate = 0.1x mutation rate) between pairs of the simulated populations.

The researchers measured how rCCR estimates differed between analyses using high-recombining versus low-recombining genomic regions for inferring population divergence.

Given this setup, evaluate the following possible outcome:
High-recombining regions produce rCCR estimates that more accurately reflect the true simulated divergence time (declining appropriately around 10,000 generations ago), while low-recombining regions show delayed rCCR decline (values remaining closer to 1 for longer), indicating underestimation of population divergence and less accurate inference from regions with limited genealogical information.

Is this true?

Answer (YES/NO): NO